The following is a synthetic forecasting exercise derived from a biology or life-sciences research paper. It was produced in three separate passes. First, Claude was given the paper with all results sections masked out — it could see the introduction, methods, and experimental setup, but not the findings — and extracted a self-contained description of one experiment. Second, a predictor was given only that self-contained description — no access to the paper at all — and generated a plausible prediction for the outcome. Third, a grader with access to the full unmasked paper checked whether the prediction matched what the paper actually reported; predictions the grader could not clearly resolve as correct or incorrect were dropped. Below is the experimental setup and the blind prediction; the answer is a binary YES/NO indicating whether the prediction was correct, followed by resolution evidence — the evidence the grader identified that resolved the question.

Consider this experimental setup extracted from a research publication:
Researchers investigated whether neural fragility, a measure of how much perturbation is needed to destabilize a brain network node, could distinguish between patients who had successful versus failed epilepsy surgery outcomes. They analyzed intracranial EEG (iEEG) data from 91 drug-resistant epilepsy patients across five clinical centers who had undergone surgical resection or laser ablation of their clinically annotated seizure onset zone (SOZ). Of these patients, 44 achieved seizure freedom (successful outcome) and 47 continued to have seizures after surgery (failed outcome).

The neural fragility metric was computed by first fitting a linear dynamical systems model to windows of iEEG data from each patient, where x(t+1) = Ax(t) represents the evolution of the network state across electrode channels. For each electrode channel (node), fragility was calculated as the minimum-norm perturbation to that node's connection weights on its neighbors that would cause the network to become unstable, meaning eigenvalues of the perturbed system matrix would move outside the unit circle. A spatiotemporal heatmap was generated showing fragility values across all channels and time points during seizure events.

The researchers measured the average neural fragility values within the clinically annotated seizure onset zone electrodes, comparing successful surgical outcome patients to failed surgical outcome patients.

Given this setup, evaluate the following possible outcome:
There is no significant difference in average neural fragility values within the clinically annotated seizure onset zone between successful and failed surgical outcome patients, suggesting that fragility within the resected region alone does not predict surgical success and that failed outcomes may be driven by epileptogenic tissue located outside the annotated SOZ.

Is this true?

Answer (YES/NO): NO